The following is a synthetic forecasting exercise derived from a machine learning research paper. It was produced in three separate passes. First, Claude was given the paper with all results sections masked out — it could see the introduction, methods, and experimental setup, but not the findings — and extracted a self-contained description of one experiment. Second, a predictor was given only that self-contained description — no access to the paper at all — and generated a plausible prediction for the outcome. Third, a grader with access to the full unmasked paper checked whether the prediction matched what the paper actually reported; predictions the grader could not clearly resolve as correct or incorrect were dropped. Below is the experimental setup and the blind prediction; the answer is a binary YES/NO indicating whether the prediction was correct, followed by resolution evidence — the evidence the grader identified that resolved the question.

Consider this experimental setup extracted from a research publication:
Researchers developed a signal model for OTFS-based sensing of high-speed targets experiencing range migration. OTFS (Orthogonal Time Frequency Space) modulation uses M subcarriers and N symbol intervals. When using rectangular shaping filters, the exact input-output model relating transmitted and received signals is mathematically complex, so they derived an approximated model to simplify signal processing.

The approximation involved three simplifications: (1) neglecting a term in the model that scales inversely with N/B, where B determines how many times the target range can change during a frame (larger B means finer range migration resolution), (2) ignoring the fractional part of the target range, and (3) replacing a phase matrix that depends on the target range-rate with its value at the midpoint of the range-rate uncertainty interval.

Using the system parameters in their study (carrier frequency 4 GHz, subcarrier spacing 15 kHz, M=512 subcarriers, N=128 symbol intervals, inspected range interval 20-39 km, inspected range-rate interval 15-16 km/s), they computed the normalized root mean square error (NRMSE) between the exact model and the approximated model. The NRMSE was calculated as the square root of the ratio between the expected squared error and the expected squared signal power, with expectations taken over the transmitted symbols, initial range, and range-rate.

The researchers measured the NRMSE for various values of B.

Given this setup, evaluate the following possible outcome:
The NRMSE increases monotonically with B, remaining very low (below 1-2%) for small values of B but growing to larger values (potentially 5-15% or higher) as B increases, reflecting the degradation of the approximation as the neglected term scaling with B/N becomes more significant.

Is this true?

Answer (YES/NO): NO